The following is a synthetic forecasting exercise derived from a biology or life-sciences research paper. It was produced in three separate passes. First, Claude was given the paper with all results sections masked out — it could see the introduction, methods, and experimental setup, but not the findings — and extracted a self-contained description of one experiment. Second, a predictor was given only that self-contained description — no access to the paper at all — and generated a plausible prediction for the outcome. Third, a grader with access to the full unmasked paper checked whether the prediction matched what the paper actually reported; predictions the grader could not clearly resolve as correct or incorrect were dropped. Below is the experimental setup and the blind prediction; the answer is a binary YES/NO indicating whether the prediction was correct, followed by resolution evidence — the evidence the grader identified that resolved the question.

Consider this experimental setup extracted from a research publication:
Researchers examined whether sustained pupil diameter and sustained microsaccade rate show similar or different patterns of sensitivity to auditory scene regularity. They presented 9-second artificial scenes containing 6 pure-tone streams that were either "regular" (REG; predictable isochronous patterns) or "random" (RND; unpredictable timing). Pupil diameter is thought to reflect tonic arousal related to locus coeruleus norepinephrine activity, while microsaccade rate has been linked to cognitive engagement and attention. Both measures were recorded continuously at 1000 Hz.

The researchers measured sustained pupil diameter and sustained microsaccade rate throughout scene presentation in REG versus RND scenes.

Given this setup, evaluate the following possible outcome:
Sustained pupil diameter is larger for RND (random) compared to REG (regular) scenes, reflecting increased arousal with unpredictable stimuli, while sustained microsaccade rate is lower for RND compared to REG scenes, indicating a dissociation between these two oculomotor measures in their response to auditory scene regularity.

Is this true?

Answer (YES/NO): NO